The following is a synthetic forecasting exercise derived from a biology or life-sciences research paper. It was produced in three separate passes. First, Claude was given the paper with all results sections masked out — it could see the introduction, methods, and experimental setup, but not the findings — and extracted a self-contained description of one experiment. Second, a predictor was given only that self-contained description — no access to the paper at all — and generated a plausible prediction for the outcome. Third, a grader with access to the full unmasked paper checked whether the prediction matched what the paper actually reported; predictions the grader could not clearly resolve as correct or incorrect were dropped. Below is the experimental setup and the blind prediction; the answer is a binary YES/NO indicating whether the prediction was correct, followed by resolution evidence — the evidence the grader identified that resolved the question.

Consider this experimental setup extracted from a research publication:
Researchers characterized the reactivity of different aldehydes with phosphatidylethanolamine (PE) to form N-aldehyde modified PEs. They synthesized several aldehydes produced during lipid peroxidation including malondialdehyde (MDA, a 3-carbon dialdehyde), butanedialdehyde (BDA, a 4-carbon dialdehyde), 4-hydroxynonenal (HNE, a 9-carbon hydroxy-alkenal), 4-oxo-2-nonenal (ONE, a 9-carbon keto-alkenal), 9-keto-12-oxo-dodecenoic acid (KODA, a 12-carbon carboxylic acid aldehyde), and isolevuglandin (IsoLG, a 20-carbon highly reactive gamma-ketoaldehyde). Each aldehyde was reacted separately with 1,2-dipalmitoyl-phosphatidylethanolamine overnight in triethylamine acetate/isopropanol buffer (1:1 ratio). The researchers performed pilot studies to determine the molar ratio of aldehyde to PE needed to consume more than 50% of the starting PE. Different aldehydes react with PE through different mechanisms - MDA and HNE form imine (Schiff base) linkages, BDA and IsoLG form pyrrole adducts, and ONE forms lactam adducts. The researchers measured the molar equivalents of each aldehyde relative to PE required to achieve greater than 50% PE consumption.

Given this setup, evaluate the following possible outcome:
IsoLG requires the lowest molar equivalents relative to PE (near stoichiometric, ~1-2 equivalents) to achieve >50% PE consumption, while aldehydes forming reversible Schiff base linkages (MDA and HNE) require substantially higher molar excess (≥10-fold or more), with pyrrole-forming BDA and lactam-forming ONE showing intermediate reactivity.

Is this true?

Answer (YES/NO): NO